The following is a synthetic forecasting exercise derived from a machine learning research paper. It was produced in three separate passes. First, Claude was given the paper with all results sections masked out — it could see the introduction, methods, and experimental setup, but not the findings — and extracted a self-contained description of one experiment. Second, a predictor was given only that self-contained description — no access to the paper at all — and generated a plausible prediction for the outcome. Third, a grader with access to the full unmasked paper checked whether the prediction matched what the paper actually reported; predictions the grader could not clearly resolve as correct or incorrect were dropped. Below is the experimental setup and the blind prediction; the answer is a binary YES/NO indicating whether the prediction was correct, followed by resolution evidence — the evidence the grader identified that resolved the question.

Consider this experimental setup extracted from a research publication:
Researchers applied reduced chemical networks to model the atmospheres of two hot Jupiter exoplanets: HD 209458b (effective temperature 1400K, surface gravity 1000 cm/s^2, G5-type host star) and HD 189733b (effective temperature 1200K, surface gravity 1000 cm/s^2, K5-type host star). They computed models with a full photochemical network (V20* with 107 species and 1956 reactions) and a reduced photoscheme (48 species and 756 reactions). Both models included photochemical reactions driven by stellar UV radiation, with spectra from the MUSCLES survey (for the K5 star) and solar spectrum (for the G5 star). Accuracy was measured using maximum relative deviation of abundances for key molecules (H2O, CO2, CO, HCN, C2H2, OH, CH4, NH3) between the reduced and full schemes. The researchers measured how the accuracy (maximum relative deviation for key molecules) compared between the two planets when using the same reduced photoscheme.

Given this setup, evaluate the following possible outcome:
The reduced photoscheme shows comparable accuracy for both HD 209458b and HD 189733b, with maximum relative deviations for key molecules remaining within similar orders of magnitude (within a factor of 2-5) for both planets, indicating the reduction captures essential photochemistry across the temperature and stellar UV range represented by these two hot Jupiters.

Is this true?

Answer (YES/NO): YES